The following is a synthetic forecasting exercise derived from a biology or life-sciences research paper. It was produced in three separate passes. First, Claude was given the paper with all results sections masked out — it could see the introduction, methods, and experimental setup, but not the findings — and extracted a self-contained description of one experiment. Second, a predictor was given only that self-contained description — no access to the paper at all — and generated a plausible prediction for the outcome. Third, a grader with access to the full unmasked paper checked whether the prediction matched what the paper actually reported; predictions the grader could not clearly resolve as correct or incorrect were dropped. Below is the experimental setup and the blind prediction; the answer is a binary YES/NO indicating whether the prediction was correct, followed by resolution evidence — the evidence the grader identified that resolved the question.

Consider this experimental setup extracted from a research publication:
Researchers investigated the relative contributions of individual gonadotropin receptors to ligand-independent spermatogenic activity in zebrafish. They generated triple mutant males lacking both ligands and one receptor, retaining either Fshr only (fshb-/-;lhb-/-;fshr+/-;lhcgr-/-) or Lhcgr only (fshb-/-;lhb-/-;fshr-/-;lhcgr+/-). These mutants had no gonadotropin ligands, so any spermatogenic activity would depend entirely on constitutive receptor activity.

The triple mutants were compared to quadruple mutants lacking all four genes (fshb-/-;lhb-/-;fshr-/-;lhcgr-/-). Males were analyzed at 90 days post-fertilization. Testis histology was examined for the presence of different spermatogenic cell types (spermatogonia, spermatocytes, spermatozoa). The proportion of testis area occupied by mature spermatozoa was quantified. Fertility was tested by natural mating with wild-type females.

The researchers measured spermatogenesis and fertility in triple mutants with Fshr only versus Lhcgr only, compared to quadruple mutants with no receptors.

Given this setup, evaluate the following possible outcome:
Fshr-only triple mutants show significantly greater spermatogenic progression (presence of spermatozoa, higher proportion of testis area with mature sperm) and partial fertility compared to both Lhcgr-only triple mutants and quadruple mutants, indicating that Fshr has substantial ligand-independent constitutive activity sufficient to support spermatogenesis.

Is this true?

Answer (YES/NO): NO